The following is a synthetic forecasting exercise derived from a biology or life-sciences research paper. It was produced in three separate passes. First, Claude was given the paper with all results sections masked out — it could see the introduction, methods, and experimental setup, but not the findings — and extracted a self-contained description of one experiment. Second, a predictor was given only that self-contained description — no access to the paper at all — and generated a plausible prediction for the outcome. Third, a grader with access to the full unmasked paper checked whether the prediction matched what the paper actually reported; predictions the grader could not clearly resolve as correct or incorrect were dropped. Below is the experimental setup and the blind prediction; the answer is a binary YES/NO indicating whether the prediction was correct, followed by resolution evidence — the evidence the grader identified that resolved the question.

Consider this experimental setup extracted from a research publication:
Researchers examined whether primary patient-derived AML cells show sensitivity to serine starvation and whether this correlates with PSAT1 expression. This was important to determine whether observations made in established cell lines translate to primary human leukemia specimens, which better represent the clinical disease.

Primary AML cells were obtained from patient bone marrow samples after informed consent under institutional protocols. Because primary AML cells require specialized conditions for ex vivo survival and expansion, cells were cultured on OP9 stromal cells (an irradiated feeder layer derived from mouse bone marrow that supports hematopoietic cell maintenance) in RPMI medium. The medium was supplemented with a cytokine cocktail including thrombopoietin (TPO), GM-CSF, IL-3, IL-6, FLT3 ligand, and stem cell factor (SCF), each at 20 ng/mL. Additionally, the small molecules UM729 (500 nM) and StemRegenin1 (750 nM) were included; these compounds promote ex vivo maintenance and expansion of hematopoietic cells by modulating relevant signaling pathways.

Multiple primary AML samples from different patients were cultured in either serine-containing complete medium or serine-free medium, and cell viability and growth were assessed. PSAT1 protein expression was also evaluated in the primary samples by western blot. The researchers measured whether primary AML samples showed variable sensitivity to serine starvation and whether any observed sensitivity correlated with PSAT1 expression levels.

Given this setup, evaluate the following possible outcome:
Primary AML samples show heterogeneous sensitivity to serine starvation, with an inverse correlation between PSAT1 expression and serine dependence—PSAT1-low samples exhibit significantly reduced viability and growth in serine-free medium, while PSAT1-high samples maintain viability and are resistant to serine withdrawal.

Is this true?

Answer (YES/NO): YES